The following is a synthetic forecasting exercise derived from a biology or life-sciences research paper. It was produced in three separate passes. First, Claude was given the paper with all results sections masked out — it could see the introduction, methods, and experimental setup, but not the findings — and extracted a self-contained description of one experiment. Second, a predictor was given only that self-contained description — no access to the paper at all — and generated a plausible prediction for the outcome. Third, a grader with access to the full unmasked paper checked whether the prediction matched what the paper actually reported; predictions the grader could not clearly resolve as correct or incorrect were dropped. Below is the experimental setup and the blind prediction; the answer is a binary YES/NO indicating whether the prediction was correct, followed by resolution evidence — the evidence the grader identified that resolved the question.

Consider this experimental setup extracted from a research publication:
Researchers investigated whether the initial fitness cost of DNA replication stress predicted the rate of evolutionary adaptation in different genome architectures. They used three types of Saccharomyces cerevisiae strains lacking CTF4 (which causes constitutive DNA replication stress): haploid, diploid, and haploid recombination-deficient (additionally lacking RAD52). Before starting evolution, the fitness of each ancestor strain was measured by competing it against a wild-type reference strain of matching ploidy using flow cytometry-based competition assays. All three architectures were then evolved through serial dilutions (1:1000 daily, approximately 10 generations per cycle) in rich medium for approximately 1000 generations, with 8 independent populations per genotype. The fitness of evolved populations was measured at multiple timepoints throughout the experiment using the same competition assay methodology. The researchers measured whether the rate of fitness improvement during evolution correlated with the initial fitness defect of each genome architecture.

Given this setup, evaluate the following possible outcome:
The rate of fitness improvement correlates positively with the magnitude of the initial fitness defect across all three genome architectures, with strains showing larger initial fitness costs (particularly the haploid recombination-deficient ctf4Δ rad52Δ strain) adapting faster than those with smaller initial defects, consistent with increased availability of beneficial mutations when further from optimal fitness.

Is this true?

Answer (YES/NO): YES